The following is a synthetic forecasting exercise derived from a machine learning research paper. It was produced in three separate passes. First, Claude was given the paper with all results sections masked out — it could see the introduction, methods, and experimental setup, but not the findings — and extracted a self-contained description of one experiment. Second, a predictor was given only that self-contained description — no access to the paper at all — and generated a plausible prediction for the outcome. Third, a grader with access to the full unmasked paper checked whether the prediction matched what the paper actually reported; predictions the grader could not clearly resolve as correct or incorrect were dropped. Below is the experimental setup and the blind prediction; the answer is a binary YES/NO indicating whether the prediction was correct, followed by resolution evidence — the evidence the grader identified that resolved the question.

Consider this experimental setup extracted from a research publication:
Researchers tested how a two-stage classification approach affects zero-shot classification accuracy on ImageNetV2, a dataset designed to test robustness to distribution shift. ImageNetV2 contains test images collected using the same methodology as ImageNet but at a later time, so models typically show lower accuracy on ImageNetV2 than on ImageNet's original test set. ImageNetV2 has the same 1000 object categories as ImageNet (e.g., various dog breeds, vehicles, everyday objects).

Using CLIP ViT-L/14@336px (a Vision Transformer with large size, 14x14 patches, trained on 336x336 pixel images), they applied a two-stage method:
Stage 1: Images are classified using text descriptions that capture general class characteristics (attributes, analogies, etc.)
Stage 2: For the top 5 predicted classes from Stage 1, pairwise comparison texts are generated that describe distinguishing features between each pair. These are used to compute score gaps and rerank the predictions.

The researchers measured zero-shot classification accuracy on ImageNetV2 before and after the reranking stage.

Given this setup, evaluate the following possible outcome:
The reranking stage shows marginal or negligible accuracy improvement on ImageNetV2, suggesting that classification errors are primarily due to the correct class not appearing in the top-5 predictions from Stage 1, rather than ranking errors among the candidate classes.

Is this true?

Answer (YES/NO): NO